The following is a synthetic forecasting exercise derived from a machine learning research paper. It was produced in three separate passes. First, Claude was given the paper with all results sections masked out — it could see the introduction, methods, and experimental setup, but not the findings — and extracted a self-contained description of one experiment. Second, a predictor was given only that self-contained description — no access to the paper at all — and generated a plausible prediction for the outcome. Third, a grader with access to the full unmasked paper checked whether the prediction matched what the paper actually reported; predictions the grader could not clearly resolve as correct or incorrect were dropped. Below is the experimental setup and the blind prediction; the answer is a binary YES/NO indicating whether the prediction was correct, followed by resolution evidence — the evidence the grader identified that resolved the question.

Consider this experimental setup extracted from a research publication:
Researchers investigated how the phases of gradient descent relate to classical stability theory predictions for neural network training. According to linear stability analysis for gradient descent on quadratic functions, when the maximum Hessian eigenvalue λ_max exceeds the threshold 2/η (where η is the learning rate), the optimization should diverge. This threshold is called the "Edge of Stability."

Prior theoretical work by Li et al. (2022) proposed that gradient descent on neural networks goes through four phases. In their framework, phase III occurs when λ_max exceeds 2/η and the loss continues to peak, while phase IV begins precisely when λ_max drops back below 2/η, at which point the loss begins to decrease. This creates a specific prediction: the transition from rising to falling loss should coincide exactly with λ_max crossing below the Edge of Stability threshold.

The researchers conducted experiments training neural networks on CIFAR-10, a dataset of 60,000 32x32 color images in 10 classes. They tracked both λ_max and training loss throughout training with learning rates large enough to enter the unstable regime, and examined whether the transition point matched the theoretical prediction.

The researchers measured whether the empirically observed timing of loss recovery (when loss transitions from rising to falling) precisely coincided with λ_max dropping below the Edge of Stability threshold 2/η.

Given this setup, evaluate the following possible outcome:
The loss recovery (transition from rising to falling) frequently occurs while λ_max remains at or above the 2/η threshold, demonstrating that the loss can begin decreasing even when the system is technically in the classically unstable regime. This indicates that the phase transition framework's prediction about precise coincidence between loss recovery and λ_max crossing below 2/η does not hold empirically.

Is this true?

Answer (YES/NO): YES